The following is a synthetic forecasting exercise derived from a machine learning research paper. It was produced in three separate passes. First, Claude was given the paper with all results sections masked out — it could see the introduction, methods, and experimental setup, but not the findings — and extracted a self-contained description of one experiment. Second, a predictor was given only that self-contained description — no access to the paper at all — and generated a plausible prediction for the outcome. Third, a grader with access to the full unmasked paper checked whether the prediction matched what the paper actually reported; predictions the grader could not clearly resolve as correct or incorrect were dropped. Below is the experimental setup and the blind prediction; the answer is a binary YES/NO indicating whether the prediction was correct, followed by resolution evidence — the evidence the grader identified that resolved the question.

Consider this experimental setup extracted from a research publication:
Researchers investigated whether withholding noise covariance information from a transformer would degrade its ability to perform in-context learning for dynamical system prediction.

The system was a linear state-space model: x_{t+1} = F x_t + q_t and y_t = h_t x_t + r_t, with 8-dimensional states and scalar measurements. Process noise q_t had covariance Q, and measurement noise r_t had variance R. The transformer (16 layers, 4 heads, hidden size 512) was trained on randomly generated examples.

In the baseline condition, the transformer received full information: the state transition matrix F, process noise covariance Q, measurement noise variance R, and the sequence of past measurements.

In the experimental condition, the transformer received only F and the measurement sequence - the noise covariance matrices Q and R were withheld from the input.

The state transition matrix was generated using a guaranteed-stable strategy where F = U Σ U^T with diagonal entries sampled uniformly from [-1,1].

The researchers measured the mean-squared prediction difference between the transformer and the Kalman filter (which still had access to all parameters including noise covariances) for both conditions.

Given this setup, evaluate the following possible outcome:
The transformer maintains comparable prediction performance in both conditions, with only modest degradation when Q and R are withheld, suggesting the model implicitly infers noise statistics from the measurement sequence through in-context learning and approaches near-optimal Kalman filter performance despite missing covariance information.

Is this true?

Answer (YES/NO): NO